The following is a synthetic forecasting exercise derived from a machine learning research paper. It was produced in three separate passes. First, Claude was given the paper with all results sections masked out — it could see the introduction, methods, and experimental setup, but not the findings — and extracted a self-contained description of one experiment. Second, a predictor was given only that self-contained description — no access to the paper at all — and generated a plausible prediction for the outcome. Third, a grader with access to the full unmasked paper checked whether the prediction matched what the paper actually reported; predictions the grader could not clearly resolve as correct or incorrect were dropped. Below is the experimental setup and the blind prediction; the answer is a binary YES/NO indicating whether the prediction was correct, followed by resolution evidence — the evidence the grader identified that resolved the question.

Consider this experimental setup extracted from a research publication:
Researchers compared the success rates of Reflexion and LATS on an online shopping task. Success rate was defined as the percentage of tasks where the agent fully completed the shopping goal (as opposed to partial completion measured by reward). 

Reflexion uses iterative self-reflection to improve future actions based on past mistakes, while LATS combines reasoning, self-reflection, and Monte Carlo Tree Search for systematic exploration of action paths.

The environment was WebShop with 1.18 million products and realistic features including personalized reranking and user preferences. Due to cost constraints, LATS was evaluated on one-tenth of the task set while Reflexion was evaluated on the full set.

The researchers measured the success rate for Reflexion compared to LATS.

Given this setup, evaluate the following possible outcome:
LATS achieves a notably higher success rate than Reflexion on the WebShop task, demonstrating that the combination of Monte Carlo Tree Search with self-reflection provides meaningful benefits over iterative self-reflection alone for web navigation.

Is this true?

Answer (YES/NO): NO